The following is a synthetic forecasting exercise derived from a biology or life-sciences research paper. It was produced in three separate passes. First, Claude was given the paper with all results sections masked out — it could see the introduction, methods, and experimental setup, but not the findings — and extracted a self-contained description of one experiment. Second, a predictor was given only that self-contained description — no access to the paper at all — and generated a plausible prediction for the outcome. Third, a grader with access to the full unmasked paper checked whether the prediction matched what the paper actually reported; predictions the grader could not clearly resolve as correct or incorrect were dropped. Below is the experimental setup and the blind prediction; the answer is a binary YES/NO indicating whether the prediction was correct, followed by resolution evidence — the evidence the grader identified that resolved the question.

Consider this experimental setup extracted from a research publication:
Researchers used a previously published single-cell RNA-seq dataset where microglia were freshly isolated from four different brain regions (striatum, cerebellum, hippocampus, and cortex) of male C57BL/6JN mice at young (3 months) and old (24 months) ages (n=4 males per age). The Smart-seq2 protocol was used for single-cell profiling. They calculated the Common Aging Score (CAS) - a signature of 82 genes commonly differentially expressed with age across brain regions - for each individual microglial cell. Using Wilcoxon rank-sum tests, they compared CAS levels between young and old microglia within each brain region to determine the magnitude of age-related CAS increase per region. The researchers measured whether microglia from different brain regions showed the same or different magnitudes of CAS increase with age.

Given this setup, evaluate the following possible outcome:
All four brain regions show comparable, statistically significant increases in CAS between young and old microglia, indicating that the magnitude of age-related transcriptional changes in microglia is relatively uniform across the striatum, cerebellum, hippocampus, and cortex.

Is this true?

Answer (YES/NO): NO